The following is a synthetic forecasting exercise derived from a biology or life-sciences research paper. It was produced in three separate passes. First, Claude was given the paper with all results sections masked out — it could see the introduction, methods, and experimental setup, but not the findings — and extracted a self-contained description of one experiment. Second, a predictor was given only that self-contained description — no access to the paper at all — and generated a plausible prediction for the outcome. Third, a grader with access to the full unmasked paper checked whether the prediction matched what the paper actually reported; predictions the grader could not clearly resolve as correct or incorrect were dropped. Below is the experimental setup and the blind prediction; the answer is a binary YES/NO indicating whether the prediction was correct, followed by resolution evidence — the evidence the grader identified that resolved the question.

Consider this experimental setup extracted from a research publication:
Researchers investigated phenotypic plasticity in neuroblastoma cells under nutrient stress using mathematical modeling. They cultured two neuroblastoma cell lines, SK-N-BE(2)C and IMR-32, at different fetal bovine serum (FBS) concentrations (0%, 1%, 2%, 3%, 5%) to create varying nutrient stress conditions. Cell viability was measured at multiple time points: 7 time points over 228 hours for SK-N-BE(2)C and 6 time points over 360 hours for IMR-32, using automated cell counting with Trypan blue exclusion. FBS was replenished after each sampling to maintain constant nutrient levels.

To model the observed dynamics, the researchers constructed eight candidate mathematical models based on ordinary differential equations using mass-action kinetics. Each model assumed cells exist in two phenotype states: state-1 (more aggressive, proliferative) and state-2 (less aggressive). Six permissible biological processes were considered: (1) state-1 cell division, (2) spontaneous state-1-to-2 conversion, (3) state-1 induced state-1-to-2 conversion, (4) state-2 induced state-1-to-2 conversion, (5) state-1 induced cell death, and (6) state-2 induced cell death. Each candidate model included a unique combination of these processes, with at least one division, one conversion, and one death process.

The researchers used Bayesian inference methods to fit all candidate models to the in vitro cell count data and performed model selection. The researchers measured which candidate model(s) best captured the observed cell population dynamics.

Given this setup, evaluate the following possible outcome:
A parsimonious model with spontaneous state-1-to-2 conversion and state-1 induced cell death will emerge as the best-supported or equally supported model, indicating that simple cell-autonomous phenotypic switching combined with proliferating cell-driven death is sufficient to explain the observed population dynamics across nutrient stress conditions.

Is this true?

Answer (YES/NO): NO